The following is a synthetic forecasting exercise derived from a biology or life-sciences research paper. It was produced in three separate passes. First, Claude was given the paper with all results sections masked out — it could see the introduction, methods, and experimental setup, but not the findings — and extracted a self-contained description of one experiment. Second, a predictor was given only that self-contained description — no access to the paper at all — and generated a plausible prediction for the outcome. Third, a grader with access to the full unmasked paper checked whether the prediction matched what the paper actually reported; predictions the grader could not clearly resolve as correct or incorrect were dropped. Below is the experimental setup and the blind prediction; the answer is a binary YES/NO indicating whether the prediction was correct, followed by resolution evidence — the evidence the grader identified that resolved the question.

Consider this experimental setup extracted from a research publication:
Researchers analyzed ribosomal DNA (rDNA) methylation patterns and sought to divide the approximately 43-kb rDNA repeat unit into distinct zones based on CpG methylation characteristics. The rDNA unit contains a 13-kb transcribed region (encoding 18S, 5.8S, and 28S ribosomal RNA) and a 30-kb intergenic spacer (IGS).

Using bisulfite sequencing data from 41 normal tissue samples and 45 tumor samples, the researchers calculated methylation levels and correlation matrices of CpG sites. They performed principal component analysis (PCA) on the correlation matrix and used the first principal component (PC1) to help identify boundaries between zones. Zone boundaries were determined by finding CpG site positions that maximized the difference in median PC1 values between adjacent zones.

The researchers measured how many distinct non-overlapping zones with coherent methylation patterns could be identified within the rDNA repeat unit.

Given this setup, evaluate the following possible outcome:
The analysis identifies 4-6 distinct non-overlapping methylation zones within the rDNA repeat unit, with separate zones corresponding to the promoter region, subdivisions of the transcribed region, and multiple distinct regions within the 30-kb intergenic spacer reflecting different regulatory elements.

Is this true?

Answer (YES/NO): NO